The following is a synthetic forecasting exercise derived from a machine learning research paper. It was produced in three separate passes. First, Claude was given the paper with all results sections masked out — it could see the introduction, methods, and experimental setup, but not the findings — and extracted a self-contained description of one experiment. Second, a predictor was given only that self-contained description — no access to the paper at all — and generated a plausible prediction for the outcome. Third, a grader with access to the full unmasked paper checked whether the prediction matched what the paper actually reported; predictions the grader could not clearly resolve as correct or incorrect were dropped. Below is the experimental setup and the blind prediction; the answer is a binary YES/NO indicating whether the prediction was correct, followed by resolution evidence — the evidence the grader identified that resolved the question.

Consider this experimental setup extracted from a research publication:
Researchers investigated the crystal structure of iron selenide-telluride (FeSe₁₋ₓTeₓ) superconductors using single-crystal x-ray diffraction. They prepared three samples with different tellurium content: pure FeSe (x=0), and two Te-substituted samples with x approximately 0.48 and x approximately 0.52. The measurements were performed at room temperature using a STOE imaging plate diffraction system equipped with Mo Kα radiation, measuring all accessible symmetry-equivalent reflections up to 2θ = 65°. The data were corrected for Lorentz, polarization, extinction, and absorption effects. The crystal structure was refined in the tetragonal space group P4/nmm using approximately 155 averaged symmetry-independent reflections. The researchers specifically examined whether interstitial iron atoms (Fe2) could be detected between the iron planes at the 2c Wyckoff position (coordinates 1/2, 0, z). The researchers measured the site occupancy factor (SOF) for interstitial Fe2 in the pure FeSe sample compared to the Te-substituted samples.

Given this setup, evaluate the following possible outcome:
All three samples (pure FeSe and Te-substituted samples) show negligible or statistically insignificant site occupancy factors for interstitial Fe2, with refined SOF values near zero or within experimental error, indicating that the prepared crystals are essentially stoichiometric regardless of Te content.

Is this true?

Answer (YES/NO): NO